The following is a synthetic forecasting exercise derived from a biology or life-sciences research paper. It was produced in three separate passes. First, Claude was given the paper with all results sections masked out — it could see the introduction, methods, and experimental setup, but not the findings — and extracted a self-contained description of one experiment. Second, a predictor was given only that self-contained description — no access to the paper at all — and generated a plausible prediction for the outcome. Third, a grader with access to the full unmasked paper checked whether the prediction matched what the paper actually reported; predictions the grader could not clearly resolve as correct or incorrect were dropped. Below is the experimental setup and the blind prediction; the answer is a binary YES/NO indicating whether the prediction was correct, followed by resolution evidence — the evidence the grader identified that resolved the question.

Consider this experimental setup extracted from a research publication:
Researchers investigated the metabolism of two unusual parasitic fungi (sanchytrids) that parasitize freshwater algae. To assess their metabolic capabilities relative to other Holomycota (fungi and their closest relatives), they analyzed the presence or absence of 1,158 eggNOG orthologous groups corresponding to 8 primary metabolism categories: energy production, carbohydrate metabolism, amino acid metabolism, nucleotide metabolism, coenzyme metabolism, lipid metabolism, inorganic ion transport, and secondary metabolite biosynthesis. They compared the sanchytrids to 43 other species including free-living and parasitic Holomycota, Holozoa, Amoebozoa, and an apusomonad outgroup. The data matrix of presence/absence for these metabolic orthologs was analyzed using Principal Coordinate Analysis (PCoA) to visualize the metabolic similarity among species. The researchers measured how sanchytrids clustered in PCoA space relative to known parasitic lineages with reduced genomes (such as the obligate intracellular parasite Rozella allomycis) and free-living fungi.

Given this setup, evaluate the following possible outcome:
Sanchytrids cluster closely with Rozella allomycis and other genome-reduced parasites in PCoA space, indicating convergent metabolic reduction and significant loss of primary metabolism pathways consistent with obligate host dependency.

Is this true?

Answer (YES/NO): YES